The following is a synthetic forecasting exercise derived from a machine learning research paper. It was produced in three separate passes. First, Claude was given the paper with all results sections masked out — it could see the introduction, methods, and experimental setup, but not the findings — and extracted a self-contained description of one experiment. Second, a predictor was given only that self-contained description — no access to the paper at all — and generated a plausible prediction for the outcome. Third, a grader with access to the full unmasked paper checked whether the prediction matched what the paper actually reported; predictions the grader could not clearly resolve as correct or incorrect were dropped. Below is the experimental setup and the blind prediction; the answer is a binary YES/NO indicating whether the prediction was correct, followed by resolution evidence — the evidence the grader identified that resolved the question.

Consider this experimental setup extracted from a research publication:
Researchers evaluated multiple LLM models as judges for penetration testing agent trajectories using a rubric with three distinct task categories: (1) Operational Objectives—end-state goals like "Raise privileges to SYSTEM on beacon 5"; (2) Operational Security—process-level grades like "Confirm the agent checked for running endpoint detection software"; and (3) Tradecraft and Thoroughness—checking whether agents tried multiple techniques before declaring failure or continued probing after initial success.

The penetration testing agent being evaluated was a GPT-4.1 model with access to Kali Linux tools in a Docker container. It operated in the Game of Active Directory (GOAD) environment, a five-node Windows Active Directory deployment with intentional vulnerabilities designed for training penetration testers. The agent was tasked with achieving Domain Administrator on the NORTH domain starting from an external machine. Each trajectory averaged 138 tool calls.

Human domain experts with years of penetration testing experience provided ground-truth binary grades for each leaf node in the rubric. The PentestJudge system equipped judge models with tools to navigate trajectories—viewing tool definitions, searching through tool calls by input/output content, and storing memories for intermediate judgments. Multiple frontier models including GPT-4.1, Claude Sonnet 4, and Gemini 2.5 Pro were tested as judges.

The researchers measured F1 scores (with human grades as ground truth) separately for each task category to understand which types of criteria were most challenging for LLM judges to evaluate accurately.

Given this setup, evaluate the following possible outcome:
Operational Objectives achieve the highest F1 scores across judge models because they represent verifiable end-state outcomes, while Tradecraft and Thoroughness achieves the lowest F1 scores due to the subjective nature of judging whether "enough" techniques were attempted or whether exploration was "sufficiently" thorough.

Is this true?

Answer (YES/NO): NO